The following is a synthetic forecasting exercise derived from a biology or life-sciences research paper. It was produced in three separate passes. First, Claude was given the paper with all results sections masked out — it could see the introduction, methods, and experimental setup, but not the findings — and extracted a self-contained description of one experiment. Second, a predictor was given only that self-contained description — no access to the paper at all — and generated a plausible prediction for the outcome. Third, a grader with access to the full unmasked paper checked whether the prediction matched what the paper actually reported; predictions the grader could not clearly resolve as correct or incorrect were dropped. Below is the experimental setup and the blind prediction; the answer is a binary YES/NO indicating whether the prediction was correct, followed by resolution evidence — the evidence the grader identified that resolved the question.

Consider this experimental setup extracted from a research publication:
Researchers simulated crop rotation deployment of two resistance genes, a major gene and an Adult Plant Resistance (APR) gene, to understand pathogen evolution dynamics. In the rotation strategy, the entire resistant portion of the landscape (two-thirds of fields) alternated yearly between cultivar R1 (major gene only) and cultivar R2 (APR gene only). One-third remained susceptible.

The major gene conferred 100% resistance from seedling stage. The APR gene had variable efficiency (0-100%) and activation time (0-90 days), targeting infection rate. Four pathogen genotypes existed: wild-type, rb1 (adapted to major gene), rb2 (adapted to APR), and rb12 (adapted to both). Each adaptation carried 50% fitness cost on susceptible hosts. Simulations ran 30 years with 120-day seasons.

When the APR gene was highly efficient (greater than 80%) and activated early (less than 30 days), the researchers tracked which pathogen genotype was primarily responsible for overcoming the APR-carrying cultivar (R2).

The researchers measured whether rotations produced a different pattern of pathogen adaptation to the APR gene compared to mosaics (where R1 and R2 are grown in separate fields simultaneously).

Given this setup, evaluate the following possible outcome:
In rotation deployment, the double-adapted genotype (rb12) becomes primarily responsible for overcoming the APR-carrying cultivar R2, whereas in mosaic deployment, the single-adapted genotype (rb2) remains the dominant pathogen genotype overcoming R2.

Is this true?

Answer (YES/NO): YES